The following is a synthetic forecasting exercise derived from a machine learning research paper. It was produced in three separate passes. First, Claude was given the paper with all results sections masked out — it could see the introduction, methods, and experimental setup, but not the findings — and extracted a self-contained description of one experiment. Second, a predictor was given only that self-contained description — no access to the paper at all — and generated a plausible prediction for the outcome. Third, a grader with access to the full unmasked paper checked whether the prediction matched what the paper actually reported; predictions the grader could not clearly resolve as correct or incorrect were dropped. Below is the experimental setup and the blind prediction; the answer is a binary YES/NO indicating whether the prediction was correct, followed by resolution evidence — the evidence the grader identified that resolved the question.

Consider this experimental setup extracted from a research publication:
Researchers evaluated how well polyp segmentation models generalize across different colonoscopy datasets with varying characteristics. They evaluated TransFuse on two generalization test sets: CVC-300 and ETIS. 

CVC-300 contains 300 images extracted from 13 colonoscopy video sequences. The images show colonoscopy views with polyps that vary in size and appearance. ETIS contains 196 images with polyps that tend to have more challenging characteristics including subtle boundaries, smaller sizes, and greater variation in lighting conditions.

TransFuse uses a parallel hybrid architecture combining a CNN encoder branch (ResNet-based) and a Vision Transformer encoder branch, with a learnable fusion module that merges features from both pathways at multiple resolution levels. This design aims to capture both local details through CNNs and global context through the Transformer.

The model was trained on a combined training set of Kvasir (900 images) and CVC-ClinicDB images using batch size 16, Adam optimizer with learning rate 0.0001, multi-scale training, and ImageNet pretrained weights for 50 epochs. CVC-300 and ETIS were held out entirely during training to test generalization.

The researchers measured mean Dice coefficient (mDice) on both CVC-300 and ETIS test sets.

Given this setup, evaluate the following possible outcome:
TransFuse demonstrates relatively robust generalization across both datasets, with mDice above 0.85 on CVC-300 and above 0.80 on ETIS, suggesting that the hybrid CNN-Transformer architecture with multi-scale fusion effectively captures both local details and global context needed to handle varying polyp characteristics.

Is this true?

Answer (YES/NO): NO